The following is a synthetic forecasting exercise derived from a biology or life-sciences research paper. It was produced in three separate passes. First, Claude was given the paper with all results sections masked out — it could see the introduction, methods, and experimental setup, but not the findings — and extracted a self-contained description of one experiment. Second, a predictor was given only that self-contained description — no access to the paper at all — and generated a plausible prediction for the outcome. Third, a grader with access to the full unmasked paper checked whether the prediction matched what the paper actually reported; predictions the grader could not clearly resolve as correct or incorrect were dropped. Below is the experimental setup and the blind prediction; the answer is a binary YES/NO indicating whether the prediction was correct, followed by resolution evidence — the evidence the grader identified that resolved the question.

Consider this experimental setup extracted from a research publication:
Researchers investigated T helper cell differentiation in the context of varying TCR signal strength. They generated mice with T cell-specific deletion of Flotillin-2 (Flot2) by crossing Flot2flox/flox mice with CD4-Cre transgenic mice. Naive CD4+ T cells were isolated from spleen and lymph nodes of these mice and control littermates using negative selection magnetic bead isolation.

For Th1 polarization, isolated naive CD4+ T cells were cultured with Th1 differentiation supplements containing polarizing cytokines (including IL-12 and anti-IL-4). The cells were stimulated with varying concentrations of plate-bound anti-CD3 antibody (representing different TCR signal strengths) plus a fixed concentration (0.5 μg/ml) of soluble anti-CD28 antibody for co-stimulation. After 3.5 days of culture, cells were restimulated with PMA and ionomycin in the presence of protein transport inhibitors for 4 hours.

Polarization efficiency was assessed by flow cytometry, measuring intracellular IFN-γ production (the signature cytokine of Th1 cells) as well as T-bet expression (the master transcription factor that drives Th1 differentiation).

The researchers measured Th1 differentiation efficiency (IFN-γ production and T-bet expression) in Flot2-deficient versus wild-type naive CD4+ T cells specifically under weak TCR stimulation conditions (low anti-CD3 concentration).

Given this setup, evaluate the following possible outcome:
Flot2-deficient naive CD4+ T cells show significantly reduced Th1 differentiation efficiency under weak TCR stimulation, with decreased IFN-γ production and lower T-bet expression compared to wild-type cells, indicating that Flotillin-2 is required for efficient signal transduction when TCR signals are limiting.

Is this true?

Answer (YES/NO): NO